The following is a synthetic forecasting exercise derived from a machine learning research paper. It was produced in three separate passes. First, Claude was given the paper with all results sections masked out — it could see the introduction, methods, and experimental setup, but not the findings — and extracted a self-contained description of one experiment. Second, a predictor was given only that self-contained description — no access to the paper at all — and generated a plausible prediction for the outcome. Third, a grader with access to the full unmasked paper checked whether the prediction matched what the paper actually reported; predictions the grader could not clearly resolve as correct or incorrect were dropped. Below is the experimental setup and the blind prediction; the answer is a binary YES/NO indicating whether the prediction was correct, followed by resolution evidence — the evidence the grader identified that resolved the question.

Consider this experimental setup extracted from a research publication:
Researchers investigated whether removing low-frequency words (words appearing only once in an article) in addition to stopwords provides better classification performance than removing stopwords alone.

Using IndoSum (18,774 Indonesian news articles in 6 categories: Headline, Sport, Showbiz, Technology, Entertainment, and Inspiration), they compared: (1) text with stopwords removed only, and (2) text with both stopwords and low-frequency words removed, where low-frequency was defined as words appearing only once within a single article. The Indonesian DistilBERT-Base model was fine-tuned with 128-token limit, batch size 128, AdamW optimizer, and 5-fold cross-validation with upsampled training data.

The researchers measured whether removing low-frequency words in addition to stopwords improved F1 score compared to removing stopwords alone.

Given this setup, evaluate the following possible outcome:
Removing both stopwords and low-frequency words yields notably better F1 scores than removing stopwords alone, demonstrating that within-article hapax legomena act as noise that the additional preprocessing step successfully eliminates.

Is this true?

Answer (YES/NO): NO